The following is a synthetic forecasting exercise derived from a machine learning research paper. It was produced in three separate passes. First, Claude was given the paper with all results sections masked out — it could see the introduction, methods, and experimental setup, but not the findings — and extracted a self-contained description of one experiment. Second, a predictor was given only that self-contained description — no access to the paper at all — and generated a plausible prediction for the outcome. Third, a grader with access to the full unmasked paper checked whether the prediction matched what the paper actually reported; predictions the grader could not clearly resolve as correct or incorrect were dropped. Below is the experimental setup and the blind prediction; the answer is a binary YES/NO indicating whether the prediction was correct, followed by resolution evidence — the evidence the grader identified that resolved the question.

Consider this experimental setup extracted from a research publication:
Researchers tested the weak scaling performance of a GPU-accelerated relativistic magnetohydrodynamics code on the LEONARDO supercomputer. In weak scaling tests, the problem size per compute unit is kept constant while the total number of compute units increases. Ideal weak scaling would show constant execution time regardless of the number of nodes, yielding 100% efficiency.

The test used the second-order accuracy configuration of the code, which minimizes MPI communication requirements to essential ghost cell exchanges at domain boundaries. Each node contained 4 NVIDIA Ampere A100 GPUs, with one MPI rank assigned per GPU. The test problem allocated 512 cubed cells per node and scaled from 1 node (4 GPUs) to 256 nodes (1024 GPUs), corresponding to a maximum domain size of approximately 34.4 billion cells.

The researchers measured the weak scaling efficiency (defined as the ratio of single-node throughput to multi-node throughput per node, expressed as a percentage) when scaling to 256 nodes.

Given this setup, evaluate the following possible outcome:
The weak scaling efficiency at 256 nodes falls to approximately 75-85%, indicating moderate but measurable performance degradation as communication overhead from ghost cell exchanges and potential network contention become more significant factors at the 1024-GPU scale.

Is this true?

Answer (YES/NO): NO